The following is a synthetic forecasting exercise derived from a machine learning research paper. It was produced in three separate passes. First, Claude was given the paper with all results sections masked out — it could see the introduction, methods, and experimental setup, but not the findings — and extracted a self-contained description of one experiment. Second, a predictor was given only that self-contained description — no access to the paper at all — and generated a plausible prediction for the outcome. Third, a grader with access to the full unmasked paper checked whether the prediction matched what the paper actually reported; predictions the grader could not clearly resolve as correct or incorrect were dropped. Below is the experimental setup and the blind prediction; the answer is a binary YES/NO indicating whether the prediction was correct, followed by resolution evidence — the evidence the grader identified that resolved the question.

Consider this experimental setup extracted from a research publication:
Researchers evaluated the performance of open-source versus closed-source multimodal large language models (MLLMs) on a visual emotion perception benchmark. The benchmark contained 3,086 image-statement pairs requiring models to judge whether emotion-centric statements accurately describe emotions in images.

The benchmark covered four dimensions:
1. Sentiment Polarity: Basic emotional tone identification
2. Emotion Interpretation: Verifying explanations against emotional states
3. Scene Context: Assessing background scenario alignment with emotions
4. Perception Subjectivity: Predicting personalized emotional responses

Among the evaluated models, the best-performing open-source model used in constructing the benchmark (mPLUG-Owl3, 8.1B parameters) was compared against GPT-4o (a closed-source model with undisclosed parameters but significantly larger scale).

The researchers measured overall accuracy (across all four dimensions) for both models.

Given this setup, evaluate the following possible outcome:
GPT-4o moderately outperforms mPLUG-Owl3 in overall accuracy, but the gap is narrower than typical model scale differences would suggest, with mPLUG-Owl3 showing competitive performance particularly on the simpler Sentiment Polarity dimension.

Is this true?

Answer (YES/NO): NO